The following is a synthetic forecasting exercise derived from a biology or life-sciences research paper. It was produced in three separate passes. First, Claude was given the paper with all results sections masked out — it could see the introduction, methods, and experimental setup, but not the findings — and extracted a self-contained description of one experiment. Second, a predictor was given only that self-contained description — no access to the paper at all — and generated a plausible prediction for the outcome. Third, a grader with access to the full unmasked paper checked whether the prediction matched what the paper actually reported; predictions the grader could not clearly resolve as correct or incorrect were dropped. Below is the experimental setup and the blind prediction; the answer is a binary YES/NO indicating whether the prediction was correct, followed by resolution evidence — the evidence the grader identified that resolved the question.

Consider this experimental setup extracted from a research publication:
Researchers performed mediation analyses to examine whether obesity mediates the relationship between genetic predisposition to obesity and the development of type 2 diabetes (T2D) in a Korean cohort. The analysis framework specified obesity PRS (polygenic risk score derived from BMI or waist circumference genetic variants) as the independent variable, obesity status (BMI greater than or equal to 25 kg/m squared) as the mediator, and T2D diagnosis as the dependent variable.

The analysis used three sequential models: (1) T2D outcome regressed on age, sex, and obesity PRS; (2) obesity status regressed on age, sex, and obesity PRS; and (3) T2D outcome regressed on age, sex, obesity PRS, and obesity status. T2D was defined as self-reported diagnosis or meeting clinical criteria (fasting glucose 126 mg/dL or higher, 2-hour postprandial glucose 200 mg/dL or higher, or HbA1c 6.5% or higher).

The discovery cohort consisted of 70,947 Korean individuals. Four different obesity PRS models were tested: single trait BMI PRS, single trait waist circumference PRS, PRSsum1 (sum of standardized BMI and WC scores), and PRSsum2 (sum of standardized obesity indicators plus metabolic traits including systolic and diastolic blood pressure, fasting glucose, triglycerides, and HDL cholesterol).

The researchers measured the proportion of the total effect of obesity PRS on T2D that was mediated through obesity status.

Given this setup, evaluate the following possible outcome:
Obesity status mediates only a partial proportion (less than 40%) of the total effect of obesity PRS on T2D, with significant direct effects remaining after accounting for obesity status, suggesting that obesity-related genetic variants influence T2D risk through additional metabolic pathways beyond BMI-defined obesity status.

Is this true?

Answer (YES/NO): NO